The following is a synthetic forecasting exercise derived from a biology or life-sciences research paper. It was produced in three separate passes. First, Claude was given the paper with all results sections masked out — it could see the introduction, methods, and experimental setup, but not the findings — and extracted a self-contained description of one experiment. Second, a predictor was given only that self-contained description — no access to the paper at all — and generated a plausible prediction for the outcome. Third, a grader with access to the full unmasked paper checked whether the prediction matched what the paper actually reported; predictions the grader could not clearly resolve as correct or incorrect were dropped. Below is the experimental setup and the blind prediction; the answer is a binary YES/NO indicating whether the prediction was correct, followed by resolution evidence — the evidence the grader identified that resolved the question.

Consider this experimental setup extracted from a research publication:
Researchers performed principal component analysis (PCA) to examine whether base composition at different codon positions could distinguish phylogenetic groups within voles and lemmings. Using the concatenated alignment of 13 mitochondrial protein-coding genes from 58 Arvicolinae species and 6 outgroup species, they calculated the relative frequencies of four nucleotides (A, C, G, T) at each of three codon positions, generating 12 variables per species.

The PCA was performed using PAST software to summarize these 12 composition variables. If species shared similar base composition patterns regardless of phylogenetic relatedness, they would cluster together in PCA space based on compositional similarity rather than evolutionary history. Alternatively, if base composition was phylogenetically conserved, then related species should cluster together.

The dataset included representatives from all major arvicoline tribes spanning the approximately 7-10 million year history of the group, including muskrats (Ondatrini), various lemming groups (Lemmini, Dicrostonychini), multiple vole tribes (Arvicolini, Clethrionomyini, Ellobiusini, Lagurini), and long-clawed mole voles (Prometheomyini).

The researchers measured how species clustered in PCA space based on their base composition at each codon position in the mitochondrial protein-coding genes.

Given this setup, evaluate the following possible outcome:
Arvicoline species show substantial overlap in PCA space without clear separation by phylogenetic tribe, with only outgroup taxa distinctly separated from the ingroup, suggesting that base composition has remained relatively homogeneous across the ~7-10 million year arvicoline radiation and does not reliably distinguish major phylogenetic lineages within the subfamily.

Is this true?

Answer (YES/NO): NO